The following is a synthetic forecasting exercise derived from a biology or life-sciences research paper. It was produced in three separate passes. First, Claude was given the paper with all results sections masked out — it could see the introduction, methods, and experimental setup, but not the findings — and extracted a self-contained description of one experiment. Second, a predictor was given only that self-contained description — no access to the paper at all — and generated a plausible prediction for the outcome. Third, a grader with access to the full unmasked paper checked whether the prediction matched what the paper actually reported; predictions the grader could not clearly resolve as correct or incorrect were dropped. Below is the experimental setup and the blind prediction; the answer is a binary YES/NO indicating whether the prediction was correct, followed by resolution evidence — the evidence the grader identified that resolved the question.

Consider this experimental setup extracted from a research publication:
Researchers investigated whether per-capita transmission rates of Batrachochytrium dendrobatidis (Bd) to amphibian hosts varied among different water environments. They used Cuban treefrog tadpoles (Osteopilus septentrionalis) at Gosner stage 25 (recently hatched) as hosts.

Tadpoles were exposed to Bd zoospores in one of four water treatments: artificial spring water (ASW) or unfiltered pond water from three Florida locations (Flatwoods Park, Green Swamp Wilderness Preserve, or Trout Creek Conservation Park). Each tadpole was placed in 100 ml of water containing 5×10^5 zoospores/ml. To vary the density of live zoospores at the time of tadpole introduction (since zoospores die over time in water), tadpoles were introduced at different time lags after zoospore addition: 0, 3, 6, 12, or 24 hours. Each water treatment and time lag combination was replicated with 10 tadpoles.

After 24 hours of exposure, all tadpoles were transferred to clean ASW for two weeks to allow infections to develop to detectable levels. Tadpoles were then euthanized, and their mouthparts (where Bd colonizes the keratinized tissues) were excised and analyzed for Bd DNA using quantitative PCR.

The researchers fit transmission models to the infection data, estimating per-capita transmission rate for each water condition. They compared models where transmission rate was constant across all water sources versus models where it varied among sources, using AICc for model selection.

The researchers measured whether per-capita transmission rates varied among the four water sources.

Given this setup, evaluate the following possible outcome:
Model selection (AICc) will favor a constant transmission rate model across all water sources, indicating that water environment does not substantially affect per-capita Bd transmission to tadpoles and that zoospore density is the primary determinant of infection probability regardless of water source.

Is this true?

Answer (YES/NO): YES